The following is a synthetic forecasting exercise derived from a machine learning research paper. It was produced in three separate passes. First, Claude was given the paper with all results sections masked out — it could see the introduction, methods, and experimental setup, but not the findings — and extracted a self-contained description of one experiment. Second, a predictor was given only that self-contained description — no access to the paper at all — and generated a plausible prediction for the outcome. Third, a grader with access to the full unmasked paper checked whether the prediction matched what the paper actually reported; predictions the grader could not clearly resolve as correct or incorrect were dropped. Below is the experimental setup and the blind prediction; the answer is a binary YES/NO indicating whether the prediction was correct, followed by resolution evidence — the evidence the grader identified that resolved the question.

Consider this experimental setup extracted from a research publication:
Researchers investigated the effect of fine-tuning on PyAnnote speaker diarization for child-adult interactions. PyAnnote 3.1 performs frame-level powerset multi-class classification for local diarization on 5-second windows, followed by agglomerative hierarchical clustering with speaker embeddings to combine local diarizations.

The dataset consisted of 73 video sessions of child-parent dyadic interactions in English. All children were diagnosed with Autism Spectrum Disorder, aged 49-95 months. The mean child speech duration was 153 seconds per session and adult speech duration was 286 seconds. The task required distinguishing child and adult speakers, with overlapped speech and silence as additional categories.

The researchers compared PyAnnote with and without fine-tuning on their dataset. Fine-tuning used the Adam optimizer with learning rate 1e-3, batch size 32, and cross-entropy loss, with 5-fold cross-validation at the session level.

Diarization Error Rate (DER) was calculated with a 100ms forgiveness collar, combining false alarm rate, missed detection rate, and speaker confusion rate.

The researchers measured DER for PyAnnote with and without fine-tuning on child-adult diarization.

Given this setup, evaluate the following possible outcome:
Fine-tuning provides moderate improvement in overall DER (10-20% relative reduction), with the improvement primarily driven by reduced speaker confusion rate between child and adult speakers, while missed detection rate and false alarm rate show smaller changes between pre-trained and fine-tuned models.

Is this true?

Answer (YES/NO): NO